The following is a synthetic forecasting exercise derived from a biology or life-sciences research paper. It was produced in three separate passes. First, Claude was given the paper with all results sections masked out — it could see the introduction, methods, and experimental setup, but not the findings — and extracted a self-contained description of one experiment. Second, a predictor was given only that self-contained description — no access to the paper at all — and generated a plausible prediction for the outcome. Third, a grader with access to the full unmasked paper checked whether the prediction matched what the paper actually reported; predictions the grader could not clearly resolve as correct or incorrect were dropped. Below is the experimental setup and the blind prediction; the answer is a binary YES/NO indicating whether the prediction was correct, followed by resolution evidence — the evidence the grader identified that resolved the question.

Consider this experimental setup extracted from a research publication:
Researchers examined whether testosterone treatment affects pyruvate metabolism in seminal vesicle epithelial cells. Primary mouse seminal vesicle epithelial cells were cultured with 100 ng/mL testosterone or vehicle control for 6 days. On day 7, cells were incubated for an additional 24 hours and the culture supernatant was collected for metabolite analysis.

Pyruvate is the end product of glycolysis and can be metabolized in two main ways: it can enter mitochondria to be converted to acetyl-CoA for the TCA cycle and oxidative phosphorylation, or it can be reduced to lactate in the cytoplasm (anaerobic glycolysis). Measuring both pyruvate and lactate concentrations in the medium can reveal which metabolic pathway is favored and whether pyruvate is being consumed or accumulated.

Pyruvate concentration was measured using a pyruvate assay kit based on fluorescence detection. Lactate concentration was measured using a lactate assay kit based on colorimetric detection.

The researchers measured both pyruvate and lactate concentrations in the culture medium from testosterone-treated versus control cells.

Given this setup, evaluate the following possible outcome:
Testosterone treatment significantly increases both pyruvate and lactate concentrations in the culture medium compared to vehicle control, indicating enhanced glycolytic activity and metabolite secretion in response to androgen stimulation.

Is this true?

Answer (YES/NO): NO